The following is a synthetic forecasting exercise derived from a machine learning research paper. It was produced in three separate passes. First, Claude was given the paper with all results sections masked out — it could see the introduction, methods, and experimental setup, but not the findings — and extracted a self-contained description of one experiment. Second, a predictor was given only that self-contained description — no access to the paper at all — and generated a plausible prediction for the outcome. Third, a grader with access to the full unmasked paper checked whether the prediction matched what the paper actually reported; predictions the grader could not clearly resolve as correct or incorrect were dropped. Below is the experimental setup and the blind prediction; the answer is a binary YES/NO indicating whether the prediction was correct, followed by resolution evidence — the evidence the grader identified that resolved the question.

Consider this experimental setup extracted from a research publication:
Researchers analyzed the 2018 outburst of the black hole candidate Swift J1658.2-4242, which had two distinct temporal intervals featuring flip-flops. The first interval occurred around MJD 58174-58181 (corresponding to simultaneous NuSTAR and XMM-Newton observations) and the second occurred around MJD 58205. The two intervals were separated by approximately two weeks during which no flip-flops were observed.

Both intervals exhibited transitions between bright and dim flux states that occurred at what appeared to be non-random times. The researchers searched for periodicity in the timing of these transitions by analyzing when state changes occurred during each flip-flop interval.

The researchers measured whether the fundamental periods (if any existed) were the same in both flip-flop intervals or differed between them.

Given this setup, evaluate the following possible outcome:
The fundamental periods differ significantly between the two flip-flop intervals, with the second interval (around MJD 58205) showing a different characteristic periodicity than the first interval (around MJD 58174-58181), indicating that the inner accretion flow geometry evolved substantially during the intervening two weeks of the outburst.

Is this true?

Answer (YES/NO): NO